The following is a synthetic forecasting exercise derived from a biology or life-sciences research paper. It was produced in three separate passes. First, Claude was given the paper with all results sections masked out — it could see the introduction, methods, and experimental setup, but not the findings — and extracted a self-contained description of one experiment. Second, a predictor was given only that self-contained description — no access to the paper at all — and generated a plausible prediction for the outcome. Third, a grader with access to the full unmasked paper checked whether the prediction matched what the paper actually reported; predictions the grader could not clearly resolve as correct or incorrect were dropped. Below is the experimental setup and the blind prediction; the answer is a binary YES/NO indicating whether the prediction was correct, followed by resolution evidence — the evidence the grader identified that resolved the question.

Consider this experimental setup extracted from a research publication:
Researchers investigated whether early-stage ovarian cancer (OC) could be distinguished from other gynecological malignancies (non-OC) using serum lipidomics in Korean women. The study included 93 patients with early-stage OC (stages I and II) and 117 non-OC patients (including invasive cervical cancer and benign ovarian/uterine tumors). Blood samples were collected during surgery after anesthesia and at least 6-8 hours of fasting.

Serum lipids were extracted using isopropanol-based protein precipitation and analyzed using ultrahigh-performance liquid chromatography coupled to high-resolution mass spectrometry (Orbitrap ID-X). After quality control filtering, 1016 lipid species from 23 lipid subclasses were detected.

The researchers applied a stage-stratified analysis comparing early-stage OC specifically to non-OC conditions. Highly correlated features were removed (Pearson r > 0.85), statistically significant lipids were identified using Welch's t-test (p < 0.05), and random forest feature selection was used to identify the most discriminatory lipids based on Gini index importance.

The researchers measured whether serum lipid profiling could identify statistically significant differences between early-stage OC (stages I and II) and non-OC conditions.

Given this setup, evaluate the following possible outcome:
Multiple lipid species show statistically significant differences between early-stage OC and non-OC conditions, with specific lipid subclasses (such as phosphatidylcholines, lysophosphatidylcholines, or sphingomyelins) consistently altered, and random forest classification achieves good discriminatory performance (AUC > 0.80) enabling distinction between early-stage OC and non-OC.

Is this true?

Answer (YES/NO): NO